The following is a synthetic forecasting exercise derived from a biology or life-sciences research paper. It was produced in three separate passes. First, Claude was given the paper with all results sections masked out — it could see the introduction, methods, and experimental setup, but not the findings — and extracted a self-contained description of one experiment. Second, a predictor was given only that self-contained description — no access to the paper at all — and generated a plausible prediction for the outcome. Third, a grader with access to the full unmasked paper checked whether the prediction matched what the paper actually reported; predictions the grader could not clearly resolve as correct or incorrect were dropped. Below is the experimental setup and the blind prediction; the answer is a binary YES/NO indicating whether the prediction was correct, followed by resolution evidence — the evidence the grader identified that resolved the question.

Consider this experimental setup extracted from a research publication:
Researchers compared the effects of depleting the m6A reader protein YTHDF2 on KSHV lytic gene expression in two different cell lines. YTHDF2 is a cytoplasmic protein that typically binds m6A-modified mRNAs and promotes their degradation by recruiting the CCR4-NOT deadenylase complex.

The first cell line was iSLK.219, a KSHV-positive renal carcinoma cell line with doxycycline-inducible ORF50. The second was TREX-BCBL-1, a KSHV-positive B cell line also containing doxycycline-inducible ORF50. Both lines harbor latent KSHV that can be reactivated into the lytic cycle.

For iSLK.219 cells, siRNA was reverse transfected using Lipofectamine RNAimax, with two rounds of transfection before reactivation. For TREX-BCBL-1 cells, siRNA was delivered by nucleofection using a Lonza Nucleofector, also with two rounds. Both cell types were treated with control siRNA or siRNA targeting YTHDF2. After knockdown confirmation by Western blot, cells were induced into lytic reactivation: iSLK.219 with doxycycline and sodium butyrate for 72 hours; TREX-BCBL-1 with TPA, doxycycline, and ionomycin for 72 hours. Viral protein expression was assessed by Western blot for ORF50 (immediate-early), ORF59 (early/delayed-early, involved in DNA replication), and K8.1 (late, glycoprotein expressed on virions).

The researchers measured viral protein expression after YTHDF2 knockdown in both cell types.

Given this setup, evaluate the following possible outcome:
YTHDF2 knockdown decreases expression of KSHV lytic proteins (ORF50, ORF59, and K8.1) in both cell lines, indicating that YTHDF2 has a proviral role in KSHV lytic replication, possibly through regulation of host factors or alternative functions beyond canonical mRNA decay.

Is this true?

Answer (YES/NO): NO